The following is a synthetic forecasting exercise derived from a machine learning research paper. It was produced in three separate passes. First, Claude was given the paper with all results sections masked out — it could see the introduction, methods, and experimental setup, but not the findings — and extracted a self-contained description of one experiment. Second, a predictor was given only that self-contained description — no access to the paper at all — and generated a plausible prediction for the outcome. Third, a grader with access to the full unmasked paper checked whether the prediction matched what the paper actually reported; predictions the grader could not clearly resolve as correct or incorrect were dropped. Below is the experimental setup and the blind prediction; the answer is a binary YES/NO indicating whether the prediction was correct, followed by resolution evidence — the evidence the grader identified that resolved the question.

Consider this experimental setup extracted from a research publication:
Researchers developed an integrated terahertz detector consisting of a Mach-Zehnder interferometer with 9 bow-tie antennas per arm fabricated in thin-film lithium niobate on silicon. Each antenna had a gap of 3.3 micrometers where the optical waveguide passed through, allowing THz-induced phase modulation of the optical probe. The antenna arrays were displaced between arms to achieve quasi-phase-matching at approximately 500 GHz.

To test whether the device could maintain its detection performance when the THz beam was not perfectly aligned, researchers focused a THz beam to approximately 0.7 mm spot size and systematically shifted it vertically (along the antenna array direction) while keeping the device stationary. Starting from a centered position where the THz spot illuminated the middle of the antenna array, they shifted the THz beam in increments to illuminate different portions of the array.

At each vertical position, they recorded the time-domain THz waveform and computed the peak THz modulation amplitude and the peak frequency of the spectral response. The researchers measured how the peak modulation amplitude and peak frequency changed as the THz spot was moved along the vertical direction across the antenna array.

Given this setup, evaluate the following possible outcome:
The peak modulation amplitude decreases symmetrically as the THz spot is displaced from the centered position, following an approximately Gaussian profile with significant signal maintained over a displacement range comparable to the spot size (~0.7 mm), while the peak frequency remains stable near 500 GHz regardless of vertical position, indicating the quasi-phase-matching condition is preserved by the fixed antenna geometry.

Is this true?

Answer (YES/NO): NO